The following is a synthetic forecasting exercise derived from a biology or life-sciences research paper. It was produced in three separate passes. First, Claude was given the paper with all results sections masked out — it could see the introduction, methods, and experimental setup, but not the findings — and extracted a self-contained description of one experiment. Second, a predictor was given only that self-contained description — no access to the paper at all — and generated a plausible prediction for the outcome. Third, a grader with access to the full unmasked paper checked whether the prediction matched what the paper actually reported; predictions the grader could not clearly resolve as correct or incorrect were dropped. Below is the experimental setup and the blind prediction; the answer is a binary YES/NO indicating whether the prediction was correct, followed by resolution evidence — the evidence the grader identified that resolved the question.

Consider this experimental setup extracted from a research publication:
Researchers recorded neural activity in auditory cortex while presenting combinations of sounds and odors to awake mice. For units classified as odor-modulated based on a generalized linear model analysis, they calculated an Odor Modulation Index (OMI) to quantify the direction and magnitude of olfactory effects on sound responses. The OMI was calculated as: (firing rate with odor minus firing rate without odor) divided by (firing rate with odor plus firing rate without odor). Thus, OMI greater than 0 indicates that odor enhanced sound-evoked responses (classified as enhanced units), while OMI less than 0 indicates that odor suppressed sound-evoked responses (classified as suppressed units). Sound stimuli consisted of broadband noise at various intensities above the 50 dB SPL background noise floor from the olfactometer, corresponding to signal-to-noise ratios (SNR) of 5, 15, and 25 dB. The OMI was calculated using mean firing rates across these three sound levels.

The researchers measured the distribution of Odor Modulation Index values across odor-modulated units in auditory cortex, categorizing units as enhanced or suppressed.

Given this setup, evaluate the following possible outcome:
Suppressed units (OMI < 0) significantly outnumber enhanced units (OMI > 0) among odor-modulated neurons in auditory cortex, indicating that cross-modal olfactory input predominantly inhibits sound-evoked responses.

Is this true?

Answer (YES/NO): NO